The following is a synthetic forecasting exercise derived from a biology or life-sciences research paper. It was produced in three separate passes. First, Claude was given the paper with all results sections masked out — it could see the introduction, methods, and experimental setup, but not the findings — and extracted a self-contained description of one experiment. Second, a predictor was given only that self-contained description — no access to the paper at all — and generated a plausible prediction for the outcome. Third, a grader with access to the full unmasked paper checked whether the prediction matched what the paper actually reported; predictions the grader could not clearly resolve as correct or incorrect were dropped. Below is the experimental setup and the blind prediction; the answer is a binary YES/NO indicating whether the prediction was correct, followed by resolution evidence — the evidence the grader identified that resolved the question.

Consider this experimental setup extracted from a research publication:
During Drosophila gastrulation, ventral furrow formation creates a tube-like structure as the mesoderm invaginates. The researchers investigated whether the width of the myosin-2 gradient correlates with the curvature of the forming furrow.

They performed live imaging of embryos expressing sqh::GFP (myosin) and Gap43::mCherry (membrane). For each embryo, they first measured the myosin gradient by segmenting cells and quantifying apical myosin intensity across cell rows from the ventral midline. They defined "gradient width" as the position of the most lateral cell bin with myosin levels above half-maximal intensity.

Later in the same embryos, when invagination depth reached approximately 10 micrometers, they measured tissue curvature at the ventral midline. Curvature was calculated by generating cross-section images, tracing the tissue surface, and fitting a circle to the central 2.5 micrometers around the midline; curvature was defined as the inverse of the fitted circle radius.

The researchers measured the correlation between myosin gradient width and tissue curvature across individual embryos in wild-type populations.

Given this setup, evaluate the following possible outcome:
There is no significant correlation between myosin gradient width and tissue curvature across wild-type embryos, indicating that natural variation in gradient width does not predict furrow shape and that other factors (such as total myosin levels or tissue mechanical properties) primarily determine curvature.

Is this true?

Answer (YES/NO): NO